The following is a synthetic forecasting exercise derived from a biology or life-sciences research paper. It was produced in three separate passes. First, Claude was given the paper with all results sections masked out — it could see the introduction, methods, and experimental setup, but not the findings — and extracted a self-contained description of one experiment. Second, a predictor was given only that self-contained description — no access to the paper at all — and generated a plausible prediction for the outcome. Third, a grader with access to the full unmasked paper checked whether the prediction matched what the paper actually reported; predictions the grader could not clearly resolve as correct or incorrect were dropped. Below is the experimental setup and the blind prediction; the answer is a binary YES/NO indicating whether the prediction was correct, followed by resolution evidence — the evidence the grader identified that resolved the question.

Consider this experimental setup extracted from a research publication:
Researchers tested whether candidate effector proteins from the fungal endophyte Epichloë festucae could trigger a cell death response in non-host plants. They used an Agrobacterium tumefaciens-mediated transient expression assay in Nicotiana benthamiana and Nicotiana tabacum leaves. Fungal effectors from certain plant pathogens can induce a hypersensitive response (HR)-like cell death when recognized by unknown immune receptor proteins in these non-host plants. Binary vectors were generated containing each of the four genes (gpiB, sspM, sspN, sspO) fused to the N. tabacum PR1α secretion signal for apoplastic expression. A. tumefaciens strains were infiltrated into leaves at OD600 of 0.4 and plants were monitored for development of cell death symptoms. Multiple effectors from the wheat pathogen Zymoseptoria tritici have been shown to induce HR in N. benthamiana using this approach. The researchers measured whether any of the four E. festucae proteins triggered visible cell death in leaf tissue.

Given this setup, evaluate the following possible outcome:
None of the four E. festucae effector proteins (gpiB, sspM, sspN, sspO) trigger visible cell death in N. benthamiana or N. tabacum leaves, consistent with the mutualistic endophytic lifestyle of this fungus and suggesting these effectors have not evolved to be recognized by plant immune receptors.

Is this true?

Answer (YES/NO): YES